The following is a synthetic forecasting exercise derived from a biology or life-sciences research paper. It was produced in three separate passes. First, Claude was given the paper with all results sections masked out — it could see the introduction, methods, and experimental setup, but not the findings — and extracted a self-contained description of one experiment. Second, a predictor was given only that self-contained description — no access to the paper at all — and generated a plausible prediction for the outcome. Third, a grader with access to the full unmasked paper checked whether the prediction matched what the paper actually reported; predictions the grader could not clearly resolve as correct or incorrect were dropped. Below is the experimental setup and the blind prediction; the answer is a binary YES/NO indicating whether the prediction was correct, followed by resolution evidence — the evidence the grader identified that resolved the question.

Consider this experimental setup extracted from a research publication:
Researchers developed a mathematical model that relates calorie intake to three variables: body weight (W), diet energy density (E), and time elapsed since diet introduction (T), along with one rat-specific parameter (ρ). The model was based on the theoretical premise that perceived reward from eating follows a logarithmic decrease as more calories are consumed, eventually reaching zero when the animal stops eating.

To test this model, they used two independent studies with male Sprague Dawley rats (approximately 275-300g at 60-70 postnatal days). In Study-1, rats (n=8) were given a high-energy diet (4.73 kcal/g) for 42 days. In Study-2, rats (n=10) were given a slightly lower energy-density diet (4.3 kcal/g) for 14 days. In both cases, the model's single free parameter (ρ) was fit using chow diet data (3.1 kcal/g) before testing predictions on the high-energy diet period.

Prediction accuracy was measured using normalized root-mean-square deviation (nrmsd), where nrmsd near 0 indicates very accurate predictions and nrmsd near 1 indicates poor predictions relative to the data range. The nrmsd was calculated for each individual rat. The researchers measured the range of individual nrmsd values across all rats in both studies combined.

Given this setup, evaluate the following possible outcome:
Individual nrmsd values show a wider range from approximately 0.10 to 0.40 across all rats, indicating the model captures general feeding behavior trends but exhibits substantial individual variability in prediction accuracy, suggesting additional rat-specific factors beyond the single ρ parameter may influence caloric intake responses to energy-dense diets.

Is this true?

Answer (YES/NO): NO